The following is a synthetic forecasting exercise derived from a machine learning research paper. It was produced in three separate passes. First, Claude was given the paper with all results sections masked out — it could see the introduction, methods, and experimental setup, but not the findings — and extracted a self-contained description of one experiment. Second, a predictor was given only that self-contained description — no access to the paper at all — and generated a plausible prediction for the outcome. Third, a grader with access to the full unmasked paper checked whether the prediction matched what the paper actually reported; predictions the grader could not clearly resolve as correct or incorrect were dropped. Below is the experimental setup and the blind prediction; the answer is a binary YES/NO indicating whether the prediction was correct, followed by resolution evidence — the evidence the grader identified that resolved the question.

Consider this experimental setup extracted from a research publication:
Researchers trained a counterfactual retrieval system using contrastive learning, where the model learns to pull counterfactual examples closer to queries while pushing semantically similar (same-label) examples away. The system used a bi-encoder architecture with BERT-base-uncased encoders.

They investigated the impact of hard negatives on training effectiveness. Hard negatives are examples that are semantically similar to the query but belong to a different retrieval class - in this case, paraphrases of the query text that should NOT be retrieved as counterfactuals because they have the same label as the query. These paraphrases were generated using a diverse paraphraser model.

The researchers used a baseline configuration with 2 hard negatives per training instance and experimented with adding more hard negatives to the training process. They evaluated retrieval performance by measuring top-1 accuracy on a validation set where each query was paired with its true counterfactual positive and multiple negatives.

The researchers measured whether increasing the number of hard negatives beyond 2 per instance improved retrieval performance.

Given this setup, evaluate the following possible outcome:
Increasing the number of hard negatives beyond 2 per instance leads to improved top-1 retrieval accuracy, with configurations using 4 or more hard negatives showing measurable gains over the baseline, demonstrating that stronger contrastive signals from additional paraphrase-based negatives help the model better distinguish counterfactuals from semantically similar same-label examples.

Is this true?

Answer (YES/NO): NO